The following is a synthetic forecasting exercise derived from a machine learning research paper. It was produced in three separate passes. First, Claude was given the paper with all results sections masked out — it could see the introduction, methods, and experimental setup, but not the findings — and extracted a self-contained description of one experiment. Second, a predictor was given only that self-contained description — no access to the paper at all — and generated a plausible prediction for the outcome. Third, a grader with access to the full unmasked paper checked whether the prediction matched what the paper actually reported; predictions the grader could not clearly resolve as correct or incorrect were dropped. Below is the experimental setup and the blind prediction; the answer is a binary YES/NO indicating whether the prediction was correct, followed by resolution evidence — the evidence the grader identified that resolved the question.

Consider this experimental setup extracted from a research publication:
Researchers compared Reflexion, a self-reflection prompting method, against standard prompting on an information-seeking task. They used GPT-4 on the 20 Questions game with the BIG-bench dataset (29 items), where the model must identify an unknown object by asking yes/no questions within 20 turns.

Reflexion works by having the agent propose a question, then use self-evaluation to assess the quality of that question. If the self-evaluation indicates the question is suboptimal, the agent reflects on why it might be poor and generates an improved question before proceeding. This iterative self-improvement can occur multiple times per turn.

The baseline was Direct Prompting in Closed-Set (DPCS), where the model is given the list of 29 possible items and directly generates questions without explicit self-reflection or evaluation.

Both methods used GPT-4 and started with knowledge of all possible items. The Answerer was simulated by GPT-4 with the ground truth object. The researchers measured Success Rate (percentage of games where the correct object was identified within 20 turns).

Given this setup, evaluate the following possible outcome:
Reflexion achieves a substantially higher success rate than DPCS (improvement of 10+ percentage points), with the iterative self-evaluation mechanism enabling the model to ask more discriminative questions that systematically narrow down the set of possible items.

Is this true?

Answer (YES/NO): YES